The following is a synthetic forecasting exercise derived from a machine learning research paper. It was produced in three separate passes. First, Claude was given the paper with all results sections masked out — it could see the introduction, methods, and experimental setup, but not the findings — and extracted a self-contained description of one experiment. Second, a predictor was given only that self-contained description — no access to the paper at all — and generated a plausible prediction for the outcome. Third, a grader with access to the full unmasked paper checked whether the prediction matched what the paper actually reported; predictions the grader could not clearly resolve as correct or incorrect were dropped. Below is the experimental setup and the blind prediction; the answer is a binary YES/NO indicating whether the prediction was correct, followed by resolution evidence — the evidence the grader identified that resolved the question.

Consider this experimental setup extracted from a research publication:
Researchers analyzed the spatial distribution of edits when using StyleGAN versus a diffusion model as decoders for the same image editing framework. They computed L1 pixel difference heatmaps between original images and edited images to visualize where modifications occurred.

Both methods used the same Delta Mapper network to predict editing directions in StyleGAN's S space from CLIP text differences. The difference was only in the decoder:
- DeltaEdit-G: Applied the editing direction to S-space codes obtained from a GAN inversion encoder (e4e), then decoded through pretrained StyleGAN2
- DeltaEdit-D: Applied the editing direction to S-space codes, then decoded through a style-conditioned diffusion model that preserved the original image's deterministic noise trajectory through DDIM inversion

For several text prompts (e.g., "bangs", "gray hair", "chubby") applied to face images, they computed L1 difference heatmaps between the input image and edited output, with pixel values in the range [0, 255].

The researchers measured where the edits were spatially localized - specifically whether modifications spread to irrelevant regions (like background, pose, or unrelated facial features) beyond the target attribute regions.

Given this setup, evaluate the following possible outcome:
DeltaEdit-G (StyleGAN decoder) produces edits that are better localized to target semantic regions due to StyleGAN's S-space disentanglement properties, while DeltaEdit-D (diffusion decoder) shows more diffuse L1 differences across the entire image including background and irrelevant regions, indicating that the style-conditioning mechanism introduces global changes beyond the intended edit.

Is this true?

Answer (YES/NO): NO